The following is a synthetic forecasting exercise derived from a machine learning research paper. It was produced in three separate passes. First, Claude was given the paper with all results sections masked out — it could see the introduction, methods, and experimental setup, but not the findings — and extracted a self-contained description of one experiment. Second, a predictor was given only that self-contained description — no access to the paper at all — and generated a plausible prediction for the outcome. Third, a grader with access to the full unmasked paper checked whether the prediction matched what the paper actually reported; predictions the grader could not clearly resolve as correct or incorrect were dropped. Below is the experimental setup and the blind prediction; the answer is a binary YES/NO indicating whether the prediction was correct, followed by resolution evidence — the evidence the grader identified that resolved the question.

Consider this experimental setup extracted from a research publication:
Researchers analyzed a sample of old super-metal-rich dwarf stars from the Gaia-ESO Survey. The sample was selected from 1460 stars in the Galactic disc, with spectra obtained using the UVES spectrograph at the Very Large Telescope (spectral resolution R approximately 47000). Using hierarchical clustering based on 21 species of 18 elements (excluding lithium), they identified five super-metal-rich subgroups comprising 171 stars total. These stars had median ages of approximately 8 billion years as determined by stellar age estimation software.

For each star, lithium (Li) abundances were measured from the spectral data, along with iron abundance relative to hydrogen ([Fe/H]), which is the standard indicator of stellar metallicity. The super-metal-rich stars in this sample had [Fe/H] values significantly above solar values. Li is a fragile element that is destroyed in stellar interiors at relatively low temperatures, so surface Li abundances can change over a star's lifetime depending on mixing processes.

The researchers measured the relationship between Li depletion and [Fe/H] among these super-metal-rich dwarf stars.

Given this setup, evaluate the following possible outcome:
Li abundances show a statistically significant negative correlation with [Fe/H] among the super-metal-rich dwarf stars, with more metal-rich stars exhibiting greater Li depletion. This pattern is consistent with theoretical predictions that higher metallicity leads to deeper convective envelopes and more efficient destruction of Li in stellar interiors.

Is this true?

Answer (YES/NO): YES